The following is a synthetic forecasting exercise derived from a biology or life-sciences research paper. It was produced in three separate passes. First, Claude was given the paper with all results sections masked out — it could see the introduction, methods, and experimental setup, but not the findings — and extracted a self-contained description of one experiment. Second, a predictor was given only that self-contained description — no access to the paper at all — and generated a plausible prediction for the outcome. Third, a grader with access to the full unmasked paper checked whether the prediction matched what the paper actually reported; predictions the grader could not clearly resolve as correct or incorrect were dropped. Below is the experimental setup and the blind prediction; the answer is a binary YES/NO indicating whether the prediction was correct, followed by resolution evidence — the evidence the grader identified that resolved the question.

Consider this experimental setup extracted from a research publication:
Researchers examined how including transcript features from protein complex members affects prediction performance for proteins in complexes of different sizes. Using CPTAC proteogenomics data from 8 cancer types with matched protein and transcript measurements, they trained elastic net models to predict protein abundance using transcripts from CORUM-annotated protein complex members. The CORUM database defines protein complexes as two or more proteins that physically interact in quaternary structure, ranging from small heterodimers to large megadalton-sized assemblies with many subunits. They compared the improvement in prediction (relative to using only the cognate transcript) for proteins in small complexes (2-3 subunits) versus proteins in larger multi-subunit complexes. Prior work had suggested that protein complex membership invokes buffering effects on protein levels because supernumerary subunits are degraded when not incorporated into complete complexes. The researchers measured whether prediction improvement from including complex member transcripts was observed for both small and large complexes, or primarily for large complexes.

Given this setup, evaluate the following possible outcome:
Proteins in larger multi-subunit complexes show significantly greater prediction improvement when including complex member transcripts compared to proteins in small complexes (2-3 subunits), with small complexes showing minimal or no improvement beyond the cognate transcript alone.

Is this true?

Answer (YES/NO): NO